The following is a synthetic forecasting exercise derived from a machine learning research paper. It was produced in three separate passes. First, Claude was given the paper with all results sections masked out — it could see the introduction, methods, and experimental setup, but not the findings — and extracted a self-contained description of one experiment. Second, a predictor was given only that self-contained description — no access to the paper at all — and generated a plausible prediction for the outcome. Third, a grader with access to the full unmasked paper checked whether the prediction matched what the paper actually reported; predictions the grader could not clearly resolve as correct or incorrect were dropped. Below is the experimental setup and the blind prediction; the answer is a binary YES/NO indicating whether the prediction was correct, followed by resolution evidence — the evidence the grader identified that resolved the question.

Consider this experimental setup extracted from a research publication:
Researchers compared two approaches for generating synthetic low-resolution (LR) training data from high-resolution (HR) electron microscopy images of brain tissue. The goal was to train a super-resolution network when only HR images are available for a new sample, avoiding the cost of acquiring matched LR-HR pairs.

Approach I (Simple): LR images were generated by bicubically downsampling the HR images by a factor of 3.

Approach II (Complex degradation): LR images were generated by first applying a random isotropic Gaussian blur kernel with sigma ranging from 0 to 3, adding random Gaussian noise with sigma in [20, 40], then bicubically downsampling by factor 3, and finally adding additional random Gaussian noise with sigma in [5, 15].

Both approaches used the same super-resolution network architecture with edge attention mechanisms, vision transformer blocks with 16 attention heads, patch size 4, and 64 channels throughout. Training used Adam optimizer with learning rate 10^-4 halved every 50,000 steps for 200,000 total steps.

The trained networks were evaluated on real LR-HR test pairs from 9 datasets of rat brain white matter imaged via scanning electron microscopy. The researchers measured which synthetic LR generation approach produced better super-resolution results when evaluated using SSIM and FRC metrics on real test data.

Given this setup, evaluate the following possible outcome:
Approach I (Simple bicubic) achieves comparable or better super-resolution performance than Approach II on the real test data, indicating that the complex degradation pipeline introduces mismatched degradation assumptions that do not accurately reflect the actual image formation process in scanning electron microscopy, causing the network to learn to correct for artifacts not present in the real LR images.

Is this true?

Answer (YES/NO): NO